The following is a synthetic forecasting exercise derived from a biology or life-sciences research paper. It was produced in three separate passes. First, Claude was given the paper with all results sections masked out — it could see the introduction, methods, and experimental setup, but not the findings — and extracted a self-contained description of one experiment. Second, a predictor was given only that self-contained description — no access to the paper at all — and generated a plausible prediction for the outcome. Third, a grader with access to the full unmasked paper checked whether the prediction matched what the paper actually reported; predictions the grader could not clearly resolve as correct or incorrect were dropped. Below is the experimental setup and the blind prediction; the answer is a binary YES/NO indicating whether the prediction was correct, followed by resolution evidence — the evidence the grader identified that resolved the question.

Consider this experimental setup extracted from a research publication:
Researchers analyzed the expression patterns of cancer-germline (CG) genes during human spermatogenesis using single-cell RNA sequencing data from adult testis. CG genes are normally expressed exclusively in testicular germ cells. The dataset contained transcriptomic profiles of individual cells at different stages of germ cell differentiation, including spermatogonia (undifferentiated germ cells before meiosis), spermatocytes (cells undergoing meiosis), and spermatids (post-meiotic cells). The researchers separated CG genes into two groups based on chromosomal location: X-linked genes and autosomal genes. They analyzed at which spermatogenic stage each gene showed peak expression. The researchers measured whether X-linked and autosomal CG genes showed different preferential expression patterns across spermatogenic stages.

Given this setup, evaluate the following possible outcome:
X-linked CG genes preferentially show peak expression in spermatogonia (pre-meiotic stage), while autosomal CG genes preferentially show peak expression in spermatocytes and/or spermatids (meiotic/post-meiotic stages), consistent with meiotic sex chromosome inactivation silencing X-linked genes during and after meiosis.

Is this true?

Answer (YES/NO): NO